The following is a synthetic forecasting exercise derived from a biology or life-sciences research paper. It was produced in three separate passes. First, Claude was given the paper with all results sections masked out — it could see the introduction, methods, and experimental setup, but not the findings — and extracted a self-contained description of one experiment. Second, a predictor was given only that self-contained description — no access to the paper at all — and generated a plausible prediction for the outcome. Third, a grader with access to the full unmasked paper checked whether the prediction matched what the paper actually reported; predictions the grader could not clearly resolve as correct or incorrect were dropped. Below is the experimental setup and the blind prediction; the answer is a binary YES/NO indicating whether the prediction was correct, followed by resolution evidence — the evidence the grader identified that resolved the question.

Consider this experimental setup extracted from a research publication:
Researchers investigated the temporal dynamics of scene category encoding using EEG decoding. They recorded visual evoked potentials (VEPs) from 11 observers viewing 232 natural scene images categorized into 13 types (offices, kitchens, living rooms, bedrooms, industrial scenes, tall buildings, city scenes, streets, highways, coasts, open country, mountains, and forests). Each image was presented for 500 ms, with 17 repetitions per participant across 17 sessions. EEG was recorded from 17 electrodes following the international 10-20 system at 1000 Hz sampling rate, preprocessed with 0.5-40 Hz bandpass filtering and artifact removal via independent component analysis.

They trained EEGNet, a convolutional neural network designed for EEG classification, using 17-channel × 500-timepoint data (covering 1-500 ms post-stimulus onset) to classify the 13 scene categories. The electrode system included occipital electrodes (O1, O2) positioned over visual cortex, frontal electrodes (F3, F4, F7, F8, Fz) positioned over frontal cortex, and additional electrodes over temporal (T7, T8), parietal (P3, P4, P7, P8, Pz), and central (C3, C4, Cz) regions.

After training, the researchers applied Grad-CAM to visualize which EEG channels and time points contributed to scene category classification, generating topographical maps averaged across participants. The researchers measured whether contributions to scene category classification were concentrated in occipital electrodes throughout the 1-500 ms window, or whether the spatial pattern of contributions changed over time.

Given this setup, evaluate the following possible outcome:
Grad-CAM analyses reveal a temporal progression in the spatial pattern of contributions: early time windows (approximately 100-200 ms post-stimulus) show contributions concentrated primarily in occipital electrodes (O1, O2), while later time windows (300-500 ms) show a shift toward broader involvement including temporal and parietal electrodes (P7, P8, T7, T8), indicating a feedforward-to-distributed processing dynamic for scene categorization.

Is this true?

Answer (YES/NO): NO